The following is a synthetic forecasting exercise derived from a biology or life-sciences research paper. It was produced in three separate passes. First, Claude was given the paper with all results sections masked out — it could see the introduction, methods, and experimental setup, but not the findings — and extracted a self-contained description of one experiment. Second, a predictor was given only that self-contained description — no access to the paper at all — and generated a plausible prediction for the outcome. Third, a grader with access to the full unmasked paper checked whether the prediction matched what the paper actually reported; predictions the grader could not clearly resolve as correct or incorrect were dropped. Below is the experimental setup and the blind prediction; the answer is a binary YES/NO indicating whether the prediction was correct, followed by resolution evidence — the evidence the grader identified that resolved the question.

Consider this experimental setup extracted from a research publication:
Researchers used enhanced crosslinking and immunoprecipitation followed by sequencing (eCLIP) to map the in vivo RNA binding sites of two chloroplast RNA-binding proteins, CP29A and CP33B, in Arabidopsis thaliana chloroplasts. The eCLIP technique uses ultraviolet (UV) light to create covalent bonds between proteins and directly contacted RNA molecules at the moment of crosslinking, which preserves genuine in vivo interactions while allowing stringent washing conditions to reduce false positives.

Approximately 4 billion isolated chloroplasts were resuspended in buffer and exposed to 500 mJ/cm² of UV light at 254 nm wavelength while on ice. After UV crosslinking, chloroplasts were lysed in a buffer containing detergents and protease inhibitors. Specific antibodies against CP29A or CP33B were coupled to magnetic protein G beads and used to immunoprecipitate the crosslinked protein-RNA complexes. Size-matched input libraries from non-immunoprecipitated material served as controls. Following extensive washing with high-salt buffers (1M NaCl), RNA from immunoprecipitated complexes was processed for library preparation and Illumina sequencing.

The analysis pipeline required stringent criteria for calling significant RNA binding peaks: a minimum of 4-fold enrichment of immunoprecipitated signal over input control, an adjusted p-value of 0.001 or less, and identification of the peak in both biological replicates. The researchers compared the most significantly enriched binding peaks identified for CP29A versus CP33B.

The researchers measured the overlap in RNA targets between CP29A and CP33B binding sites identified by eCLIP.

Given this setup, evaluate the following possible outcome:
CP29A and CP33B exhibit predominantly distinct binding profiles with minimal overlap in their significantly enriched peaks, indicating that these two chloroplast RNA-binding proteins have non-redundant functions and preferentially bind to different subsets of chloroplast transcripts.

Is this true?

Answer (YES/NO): YES